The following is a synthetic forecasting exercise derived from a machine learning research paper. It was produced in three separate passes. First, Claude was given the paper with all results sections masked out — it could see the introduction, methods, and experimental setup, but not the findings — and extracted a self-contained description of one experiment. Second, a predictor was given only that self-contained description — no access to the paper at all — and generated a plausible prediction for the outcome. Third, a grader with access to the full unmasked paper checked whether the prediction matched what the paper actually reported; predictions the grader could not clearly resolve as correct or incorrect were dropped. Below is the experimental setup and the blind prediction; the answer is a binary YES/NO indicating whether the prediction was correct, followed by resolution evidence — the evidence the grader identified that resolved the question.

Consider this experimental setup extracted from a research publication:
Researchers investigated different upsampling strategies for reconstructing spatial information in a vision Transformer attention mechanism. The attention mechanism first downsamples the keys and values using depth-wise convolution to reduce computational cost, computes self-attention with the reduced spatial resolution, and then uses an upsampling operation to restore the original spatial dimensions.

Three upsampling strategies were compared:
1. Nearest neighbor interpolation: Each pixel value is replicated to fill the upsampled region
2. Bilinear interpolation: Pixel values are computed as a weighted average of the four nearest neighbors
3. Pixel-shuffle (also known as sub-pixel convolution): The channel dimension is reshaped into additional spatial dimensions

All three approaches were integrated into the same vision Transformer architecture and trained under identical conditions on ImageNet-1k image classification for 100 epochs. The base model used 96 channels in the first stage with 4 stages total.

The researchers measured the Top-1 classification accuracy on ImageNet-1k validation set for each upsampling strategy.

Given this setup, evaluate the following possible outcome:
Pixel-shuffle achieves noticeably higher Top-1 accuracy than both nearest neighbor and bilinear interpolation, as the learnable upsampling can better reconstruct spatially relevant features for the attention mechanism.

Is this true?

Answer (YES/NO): YES